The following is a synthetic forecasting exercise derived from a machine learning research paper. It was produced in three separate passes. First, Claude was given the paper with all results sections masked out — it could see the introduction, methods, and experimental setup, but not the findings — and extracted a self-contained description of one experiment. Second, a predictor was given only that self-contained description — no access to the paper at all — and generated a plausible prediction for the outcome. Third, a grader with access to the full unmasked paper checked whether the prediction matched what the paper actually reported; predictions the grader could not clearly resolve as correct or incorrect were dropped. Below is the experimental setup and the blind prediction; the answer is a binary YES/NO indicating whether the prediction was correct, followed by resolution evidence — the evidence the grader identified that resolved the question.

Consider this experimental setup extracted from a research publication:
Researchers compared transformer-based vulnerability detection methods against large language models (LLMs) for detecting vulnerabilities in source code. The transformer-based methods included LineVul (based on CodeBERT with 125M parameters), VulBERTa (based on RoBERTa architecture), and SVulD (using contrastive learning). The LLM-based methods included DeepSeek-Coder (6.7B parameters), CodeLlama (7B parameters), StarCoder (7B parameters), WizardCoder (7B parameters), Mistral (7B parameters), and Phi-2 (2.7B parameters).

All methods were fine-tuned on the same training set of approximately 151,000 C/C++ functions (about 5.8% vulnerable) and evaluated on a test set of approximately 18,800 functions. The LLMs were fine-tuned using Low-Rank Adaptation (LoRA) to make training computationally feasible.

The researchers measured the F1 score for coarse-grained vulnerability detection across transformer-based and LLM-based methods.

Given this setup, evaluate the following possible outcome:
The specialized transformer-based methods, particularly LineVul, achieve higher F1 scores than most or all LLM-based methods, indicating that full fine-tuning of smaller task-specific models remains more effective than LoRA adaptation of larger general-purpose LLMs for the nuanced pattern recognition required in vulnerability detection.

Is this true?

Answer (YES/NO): YES